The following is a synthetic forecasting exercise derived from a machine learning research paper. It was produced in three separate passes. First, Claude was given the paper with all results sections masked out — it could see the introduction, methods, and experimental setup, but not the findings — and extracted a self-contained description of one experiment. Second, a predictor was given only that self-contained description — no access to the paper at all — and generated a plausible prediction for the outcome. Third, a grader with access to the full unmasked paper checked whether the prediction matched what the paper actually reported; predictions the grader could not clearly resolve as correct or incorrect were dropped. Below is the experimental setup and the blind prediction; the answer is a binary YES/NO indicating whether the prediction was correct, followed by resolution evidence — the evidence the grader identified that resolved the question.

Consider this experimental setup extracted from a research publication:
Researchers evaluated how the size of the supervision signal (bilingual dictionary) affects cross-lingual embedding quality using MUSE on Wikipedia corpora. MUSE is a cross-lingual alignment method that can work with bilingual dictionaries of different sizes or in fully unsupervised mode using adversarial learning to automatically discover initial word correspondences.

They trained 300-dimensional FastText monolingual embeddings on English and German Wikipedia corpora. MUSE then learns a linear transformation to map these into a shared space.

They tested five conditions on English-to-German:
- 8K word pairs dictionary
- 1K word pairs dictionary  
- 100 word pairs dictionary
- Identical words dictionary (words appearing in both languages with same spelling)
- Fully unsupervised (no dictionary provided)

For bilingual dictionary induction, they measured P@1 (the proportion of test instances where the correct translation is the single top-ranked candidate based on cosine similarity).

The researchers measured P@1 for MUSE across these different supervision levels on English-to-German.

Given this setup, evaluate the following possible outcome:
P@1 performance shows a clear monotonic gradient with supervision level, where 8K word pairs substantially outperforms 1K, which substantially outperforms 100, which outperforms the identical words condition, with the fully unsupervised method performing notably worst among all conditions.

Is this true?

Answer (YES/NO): NO